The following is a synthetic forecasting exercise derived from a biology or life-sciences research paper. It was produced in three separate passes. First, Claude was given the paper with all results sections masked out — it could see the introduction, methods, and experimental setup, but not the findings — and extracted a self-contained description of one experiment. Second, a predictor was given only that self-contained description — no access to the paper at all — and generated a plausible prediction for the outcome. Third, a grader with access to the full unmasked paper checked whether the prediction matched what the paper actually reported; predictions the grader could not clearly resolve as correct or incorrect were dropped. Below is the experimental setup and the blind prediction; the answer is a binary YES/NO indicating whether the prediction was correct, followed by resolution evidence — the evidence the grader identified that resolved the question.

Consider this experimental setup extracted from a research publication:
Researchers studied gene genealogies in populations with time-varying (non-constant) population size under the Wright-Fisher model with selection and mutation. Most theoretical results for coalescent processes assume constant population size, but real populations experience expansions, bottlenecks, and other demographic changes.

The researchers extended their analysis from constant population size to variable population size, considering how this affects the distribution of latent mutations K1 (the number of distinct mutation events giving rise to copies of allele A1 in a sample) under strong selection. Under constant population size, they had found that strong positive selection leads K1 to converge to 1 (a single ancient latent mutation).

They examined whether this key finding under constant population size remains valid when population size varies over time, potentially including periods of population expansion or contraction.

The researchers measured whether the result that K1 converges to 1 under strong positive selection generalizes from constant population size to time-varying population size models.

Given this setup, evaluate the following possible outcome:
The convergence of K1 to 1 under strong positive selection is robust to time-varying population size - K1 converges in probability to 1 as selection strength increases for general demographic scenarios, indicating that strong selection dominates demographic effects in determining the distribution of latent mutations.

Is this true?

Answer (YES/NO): YES